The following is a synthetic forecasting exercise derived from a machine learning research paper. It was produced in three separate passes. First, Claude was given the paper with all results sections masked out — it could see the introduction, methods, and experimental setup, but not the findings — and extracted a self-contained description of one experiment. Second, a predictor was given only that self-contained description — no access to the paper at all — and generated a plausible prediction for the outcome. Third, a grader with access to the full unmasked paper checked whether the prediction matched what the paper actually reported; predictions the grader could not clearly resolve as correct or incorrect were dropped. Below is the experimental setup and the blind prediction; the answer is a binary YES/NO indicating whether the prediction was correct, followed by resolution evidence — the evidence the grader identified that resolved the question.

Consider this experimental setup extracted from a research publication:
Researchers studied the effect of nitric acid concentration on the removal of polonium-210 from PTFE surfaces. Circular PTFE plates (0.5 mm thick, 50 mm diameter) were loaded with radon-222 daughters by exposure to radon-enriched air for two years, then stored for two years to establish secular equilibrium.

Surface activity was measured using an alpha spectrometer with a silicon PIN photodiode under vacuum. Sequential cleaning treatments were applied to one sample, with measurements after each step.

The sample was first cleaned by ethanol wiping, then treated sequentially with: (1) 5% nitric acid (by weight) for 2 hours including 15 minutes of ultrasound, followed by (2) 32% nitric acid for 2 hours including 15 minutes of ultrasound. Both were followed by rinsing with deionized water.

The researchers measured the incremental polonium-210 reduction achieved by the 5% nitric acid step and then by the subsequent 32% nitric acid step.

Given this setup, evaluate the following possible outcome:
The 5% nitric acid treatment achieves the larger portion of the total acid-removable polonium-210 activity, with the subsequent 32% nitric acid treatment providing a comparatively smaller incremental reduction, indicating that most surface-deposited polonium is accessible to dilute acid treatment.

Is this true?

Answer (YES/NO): YES